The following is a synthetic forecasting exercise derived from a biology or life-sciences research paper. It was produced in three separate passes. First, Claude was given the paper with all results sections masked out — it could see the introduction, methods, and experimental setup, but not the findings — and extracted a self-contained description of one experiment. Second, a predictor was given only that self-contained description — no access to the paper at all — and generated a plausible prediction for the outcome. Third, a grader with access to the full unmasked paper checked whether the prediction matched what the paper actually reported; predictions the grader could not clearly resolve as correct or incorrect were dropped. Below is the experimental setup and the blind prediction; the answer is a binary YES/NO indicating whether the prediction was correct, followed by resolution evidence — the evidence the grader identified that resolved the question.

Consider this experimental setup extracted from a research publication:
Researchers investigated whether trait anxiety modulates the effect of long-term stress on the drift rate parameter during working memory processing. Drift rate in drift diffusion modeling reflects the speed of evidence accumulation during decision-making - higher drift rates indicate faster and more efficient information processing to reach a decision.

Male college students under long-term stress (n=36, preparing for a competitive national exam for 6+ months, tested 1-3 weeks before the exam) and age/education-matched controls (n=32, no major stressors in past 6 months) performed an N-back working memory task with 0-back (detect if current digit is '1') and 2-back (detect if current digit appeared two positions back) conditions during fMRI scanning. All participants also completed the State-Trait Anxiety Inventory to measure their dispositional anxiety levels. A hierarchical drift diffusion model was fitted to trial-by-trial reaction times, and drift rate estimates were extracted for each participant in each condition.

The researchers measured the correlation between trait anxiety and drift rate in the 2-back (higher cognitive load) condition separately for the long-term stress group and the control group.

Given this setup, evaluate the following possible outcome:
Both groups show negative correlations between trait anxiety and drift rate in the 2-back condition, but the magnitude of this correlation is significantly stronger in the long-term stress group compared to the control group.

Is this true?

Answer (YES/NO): NO